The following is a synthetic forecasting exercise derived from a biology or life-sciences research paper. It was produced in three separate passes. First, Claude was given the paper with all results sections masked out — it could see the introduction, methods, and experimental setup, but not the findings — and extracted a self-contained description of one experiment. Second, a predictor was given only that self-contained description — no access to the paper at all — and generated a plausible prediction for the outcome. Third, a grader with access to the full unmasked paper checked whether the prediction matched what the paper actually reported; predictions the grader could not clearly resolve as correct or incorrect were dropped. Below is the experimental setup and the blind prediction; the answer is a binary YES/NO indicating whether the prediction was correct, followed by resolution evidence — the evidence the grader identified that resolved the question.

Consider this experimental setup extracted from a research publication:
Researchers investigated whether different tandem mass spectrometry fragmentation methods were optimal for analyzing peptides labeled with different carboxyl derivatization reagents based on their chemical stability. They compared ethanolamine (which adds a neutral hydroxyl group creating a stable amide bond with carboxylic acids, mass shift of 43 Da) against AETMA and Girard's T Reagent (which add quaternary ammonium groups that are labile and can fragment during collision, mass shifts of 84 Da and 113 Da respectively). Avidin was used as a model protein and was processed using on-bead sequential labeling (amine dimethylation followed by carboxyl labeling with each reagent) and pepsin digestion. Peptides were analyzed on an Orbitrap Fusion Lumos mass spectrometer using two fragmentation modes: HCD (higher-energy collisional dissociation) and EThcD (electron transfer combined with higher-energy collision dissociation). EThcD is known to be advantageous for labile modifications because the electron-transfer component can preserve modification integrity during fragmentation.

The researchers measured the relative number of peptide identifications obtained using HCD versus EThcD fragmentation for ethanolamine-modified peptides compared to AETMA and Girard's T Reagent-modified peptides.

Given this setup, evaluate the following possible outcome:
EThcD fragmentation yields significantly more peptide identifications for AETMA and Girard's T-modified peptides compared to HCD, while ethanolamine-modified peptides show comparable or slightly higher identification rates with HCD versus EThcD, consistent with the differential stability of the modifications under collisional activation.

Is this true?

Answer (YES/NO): NO